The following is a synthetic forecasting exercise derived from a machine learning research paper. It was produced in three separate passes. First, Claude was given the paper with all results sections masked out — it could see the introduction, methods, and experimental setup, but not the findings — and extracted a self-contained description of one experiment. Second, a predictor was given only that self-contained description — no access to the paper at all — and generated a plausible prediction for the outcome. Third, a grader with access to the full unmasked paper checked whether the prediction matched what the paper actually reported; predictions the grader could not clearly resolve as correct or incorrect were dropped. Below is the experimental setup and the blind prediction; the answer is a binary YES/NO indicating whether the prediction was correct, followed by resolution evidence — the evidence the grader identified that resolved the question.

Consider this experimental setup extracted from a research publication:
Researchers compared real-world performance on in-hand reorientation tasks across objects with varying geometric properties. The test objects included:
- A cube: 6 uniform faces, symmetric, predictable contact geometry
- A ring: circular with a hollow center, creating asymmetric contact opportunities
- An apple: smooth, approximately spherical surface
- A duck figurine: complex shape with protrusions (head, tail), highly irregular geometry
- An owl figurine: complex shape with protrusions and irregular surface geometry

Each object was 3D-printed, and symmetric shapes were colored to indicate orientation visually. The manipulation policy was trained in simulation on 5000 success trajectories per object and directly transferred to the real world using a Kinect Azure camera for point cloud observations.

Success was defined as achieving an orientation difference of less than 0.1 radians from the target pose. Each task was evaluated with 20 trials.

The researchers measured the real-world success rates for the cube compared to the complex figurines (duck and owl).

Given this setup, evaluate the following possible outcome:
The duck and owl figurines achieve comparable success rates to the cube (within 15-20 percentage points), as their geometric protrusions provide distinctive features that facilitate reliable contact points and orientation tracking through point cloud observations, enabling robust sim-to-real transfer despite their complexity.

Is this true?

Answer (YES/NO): NO